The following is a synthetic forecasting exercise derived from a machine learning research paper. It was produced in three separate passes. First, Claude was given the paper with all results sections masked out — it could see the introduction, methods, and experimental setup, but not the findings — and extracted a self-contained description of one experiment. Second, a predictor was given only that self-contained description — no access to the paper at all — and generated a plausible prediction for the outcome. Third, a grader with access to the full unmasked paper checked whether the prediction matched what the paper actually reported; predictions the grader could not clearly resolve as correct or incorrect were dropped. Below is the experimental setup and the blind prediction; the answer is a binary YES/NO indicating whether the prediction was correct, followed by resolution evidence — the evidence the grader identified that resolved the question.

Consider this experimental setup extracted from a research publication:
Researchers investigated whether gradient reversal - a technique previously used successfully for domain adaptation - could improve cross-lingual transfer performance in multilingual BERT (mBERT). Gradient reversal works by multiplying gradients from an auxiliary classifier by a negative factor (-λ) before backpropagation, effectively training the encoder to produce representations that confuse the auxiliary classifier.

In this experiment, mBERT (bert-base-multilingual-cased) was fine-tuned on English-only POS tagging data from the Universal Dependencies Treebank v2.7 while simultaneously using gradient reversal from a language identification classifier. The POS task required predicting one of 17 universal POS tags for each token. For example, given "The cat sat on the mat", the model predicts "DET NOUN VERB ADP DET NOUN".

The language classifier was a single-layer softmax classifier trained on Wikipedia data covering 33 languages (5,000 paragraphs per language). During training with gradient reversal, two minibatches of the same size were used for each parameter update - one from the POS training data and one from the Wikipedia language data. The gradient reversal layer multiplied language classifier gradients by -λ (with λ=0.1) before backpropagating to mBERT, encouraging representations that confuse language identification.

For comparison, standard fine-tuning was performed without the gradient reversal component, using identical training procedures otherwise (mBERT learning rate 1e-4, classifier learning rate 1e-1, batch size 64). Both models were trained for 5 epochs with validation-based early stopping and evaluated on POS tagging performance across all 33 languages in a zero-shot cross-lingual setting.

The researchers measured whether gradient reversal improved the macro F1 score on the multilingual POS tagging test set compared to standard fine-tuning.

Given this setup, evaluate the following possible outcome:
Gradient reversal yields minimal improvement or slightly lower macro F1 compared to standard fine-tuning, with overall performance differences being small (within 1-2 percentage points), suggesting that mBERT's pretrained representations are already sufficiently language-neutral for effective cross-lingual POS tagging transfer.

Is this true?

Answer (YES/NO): NO